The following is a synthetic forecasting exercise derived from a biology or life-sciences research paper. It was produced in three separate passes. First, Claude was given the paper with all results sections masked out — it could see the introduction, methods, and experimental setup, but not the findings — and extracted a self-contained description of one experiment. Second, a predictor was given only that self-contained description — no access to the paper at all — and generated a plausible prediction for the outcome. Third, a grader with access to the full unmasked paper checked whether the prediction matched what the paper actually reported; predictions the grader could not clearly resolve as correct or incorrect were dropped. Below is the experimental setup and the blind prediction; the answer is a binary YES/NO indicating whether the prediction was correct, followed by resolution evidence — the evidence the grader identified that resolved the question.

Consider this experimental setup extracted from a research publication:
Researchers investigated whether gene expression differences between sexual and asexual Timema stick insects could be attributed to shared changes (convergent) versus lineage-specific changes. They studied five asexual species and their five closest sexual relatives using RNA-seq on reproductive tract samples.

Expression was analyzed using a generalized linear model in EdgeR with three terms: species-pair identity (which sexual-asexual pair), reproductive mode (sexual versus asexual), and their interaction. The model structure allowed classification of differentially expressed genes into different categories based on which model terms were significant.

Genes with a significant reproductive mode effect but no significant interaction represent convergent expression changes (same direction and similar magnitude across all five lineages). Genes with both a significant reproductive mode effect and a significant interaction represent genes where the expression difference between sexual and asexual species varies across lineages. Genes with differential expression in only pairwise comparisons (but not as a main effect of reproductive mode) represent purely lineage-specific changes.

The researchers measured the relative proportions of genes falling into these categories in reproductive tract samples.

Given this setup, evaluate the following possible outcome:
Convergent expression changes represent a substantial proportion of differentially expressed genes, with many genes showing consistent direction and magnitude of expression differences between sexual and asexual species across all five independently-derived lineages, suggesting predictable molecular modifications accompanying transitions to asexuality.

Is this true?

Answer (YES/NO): YES